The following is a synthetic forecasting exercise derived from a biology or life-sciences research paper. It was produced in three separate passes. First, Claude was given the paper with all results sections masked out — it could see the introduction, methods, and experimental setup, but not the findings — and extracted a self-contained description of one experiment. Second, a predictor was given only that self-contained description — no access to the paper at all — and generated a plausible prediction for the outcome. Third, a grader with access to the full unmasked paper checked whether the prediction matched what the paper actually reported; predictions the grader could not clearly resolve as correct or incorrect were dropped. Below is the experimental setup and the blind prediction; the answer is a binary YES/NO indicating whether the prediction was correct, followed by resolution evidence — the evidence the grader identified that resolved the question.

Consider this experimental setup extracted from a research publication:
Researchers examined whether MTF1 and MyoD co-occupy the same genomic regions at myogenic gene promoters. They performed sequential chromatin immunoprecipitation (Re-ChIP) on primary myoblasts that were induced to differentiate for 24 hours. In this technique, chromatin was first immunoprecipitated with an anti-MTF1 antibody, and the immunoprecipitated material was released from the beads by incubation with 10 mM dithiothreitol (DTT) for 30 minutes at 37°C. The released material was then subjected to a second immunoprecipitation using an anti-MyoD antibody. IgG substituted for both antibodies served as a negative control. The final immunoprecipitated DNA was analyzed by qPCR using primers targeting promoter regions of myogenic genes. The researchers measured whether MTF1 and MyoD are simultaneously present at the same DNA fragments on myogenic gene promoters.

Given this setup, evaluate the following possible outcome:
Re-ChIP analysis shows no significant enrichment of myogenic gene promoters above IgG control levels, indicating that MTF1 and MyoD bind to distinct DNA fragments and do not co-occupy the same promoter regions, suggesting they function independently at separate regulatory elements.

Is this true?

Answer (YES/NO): NO